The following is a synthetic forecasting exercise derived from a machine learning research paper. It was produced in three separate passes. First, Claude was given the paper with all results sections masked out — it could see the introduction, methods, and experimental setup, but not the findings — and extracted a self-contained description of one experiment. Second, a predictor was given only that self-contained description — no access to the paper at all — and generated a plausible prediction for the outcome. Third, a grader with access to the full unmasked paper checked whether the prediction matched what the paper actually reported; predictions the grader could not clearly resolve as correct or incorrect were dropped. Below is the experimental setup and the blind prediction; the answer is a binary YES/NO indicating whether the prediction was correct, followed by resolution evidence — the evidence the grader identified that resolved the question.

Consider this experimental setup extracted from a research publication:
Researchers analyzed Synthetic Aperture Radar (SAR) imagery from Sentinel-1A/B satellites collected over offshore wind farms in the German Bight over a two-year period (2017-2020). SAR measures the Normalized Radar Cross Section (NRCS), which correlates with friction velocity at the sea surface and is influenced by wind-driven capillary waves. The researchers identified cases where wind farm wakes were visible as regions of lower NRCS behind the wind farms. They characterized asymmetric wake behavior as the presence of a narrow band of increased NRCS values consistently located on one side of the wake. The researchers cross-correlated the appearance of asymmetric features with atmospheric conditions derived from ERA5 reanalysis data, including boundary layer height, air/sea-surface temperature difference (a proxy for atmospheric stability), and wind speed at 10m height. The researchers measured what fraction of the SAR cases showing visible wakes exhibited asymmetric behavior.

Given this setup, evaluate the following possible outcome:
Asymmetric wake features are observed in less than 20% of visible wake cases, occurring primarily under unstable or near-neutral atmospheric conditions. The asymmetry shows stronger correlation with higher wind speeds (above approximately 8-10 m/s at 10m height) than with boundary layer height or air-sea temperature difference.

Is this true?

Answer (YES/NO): NO